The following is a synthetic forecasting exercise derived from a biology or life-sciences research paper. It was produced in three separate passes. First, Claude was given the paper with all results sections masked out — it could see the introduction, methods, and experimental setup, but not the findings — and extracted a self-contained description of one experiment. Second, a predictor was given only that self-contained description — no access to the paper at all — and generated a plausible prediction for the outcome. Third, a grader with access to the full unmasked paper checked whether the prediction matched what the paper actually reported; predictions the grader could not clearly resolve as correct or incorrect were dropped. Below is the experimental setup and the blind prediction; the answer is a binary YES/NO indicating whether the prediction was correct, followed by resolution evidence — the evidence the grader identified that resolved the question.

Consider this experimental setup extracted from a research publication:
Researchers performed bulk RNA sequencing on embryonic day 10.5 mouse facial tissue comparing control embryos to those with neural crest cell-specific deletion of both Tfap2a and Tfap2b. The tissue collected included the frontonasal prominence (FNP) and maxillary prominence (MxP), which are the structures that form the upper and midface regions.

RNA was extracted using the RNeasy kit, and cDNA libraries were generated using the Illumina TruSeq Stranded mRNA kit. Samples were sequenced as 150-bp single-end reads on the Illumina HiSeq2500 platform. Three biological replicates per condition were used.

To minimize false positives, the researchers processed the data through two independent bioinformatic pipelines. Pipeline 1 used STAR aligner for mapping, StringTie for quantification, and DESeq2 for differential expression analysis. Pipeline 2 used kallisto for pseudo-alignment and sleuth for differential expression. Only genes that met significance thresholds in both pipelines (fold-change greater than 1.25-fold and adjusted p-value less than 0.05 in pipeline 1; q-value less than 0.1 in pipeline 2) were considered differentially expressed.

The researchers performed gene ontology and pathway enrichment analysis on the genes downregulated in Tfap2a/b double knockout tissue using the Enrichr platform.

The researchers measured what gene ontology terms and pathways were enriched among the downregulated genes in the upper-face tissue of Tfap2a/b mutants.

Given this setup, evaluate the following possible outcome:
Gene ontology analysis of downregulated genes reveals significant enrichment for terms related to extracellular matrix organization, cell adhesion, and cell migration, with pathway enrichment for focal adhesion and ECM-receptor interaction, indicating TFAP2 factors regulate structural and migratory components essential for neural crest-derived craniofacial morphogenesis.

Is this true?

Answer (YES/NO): NO